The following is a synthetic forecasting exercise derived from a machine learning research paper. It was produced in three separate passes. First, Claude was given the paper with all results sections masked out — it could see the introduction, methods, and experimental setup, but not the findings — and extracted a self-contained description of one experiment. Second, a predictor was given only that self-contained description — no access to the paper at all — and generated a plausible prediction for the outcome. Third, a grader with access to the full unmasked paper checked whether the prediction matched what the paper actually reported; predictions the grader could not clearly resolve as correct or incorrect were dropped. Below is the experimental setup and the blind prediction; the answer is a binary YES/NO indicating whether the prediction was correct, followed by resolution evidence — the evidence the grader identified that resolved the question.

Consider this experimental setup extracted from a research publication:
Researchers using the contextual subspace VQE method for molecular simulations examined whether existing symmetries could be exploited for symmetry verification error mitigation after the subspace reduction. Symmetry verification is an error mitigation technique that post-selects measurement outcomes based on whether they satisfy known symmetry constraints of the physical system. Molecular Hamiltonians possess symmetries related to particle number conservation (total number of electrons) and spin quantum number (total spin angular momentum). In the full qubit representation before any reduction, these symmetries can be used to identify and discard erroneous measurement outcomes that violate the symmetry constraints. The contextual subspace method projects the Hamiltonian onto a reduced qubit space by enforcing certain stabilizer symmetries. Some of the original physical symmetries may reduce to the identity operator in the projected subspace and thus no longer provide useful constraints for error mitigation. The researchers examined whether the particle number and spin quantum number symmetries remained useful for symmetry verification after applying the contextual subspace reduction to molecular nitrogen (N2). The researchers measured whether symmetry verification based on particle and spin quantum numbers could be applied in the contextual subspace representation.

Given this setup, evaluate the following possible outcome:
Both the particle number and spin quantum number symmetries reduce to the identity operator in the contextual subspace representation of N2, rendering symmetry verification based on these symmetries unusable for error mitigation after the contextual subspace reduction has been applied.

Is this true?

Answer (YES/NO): YES